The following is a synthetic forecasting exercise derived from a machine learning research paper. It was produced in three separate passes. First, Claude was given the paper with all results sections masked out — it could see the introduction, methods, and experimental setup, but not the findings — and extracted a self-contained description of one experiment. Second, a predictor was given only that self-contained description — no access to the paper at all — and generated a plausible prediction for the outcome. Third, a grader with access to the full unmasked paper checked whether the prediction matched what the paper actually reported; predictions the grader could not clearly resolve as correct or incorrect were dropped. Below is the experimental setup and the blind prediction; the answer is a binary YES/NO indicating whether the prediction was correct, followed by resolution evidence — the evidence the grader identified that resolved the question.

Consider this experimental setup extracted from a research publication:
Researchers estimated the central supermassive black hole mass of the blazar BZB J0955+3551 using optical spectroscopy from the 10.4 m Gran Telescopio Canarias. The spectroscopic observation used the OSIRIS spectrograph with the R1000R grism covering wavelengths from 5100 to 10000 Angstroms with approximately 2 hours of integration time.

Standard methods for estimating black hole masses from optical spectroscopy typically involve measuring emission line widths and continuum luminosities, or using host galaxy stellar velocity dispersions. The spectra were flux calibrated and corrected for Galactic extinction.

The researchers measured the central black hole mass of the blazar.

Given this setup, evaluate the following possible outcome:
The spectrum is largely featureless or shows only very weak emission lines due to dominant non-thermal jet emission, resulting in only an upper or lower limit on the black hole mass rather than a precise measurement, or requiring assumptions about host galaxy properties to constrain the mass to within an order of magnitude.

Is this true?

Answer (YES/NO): NO